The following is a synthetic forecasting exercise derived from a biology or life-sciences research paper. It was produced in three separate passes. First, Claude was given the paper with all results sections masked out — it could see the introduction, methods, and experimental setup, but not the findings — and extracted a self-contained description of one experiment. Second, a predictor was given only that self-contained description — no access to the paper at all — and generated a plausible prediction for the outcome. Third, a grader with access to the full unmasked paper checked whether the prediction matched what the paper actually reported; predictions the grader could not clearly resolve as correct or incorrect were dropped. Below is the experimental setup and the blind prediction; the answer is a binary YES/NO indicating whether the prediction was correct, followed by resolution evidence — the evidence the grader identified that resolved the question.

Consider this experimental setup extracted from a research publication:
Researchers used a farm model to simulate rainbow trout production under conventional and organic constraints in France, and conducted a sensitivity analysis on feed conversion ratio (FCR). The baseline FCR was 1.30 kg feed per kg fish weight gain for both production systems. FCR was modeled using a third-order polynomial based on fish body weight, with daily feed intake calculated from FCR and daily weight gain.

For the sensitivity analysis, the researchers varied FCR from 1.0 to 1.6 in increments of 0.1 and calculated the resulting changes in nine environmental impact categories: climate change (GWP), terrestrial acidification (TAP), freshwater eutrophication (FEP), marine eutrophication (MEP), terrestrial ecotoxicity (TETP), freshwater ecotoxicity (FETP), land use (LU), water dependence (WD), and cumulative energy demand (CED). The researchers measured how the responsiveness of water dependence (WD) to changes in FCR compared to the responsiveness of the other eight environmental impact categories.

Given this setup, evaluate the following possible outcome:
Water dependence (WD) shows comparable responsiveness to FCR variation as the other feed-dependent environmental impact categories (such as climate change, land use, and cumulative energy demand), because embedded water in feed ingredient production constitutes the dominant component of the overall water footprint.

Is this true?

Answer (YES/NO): NO